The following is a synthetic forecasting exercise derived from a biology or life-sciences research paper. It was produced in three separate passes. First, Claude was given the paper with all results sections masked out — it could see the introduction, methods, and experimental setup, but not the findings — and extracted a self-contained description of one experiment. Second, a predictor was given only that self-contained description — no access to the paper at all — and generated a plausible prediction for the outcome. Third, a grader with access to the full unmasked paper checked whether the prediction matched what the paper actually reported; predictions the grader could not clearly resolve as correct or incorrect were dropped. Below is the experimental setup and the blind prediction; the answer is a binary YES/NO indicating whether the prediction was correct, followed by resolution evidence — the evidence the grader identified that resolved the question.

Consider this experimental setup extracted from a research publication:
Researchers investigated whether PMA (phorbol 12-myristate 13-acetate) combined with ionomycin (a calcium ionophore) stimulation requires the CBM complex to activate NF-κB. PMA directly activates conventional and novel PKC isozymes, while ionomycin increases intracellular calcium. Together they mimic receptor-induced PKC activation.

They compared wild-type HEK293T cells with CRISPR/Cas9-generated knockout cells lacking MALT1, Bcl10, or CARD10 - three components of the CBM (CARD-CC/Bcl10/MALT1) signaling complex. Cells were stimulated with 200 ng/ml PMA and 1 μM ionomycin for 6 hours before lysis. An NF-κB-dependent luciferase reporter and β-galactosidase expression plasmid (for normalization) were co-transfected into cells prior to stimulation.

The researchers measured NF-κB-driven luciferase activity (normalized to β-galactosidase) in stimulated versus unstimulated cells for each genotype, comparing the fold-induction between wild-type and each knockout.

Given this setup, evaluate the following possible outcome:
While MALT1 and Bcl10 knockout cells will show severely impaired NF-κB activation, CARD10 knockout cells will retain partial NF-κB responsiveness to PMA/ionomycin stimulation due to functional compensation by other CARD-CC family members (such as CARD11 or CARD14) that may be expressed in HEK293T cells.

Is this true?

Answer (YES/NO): NO